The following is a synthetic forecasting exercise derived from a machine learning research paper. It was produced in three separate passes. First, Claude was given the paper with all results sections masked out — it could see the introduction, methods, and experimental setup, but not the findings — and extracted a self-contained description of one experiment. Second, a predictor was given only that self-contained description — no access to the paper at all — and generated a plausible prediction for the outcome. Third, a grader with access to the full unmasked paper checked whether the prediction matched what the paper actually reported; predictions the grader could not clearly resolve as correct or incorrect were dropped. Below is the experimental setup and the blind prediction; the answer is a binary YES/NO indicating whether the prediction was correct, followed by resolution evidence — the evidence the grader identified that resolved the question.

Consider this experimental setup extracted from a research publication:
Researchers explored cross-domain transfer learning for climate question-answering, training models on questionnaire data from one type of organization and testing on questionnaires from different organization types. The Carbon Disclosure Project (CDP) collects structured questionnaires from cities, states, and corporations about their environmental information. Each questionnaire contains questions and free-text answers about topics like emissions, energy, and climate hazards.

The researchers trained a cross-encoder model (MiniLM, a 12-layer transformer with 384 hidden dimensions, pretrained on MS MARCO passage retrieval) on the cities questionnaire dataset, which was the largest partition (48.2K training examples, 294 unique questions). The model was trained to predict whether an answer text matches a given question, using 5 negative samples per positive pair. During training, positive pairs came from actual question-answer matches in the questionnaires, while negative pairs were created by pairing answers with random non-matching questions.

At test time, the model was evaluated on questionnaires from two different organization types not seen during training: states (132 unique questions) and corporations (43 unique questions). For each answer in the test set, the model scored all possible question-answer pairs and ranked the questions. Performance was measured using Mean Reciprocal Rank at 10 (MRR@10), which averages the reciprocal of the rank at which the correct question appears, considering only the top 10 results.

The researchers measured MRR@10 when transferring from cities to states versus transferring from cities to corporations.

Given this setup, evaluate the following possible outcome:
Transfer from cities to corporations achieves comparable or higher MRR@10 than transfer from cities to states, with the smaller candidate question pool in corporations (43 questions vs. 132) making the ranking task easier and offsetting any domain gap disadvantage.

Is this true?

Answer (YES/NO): NO